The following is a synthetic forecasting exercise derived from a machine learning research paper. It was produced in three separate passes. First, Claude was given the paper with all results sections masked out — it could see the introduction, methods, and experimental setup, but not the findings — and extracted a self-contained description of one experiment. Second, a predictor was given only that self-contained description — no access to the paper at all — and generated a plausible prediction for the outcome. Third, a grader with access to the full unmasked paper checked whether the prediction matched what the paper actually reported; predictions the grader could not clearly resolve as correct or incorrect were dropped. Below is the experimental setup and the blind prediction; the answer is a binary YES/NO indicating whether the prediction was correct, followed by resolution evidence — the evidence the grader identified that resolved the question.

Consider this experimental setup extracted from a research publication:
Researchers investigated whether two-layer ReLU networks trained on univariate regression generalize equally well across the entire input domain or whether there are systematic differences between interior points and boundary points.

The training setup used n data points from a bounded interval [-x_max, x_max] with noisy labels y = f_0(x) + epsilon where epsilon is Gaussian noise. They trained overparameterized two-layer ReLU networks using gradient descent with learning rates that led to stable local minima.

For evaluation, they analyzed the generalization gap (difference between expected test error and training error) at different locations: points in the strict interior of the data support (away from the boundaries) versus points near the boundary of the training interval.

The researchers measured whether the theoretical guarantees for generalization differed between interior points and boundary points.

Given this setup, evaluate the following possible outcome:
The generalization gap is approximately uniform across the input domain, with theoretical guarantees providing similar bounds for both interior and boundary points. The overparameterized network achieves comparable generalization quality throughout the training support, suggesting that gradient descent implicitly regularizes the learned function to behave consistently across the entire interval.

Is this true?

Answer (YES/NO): NO